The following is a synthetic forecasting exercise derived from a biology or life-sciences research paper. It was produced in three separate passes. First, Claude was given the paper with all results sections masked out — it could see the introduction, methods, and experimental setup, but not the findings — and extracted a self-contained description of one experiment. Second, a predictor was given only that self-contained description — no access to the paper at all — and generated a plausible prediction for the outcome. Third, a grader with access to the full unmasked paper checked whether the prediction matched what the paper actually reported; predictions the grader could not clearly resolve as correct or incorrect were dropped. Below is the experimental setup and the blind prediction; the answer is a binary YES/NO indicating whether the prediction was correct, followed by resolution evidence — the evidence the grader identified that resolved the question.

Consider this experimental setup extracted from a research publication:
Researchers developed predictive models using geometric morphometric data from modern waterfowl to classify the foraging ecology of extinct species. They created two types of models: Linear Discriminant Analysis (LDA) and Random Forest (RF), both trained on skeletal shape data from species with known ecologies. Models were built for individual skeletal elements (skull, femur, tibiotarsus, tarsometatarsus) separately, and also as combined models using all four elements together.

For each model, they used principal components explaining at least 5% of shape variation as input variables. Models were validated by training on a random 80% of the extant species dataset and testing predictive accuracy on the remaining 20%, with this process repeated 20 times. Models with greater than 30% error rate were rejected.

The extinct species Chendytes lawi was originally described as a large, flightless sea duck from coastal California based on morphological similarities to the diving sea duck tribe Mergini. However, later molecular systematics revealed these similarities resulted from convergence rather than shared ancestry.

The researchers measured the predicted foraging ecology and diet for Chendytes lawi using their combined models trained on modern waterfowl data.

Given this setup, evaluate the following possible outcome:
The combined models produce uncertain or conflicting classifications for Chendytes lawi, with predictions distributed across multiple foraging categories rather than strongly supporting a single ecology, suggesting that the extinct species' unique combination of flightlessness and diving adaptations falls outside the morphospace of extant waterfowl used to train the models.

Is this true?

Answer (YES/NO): NO